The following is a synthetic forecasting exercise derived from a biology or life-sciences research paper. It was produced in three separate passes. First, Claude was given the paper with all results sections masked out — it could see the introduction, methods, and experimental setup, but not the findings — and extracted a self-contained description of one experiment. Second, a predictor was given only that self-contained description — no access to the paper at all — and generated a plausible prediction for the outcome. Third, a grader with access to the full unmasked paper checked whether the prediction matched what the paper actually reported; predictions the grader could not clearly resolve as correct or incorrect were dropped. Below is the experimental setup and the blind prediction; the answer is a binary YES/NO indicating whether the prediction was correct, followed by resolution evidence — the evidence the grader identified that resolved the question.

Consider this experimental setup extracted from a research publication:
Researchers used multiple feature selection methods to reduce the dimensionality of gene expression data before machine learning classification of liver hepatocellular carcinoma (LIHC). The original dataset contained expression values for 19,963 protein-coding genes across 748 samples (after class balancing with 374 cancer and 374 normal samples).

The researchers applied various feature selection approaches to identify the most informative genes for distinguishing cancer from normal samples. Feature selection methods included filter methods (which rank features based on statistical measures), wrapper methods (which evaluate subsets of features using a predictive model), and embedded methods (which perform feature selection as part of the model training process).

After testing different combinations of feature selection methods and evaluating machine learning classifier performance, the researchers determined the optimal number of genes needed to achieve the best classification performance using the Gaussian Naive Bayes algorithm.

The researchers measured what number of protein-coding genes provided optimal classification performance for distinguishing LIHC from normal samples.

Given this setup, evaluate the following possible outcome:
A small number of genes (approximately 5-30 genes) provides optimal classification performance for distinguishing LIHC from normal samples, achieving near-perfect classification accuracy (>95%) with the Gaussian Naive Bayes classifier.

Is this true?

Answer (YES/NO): NO